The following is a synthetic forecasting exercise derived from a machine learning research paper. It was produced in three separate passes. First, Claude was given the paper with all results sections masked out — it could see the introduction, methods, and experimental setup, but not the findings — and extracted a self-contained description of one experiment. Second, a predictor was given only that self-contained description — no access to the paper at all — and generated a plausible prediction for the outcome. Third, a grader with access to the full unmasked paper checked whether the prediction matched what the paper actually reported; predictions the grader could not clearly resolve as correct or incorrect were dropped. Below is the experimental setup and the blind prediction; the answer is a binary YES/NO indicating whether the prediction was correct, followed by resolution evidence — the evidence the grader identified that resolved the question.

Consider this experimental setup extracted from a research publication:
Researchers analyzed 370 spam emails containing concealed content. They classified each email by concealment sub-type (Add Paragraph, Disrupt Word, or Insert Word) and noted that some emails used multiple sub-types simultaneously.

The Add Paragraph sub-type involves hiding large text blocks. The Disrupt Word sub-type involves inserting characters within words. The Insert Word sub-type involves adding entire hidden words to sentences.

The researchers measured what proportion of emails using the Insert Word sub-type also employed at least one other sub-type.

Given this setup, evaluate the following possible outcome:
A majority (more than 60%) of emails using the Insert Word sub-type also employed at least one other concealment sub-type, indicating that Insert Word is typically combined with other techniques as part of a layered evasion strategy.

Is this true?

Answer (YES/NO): YES